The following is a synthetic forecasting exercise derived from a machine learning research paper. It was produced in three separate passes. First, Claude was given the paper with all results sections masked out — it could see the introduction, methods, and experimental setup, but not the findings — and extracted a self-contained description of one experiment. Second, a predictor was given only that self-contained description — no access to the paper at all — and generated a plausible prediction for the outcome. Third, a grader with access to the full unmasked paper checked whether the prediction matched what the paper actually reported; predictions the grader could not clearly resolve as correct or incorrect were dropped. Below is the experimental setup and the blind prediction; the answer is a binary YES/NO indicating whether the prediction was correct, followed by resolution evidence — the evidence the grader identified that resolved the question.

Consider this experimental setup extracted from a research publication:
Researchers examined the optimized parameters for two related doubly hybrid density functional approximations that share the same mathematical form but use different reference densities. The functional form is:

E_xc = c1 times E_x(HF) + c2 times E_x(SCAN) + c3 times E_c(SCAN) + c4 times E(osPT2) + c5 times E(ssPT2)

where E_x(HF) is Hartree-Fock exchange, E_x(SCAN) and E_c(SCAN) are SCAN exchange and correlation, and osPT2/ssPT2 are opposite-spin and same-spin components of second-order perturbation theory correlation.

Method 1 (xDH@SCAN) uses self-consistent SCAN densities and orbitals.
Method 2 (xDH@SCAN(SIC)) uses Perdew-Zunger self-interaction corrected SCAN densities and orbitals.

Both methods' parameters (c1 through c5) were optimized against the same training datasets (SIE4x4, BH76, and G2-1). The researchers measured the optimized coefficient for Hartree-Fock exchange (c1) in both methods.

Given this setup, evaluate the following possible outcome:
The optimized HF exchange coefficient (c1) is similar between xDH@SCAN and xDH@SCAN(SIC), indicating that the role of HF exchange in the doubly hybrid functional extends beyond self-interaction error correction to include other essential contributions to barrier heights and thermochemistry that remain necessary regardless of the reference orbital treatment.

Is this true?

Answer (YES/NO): NO